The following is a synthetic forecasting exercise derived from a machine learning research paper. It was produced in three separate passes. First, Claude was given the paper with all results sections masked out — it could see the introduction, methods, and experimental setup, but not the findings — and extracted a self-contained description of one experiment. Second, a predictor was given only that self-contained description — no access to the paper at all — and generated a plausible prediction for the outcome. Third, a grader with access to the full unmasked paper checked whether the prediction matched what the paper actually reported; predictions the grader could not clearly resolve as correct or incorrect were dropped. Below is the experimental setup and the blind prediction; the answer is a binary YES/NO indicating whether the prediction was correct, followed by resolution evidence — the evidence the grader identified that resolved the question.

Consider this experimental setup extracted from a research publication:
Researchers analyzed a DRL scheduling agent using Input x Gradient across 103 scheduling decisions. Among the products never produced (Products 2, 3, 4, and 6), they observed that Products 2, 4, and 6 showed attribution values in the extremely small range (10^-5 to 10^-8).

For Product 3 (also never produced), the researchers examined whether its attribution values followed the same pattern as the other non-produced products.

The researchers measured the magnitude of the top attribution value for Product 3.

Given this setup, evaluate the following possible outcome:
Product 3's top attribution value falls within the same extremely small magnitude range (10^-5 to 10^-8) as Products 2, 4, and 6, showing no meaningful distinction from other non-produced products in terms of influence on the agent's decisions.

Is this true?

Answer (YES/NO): NO